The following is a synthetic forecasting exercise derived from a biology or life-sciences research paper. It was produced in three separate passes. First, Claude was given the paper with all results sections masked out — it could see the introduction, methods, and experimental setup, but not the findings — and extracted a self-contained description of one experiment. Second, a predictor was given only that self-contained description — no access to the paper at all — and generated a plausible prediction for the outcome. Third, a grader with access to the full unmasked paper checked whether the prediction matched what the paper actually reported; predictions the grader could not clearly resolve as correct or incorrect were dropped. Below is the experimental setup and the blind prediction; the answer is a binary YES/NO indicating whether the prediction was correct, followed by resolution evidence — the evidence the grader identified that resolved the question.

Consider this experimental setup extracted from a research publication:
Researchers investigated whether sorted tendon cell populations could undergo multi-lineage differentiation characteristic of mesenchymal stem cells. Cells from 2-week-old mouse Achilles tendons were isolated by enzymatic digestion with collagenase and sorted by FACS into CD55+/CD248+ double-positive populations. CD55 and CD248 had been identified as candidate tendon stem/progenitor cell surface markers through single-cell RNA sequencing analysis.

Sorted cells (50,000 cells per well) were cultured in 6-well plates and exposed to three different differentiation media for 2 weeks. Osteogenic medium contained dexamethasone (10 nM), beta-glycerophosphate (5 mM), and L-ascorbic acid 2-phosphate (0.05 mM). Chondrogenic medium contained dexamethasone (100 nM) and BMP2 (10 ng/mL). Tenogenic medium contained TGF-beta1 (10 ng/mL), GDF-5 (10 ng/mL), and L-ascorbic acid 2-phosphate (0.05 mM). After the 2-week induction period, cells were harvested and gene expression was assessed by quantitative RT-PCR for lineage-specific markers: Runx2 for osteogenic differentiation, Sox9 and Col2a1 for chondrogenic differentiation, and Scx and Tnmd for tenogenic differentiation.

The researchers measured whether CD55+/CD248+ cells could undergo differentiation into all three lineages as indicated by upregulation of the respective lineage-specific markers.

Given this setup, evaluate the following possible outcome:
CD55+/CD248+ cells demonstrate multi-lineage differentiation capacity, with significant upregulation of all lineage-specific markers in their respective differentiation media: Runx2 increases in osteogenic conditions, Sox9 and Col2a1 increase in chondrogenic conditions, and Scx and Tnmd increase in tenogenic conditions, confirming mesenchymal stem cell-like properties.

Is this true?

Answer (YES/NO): NO